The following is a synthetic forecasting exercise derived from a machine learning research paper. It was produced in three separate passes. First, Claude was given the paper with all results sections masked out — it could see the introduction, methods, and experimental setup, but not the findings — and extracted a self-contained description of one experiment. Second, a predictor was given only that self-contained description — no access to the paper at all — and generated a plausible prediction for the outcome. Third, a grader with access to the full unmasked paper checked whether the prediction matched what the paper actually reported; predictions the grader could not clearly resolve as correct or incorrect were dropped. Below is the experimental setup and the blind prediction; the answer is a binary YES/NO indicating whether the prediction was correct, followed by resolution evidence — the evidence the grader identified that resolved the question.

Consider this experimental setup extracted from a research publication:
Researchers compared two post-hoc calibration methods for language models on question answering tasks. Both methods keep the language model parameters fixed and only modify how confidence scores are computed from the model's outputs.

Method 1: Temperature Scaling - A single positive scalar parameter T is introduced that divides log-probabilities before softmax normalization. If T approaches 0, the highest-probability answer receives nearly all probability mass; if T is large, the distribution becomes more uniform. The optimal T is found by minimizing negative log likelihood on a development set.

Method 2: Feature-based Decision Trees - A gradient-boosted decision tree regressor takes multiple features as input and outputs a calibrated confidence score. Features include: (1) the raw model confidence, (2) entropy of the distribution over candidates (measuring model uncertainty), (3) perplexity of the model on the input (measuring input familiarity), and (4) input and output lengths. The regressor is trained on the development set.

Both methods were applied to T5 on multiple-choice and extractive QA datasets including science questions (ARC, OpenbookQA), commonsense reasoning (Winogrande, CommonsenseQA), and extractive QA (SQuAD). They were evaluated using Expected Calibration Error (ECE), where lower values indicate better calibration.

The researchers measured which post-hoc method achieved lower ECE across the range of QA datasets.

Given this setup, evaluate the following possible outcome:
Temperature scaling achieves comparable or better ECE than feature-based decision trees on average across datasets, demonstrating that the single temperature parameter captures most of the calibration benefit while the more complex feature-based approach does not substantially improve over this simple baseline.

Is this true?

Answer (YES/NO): YES